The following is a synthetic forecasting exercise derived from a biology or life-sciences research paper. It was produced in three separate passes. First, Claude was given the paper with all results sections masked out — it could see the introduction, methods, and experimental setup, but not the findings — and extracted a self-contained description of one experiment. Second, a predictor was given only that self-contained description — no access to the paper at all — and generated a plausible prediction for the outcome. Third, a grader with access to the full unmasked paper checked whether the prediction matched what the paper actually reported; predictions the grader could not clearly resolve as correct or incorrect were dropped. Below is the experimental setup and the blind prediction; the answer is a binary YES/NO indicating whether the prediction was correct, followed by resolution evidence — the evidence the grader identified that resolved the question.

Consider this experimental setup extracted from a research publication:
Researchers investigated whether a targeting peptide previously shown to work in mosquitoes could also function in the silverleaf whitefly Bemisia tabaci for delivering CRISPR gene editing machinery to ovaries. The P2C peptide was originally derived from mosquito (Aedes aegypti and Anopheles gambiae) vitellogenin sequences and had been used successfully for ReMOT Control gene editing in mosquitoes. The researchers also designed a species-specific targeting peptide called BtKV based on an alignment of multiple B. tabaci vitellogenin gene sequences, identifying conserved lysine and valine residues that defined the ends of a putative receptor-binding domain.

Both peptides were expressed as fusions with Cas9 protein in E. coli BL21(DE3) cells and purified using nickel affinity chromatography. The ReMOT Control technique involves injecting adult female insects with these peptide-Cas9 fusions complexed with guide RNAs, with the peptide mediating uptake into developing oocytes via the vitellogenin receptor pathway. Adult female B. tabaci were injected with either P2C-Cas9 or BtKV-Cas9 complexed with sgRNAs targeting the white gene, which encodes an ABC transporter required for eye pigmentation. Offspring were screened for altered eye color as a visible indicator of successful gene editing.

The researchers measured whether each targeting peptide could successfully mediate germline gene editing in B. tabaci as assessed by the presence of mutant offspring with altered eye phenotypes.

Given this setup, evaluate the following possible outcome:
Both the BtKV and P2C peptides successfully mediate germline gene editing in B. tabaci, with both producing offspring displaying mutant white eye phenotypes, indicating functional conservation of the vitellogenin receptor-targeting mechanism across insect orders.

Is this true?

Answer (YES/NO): NO